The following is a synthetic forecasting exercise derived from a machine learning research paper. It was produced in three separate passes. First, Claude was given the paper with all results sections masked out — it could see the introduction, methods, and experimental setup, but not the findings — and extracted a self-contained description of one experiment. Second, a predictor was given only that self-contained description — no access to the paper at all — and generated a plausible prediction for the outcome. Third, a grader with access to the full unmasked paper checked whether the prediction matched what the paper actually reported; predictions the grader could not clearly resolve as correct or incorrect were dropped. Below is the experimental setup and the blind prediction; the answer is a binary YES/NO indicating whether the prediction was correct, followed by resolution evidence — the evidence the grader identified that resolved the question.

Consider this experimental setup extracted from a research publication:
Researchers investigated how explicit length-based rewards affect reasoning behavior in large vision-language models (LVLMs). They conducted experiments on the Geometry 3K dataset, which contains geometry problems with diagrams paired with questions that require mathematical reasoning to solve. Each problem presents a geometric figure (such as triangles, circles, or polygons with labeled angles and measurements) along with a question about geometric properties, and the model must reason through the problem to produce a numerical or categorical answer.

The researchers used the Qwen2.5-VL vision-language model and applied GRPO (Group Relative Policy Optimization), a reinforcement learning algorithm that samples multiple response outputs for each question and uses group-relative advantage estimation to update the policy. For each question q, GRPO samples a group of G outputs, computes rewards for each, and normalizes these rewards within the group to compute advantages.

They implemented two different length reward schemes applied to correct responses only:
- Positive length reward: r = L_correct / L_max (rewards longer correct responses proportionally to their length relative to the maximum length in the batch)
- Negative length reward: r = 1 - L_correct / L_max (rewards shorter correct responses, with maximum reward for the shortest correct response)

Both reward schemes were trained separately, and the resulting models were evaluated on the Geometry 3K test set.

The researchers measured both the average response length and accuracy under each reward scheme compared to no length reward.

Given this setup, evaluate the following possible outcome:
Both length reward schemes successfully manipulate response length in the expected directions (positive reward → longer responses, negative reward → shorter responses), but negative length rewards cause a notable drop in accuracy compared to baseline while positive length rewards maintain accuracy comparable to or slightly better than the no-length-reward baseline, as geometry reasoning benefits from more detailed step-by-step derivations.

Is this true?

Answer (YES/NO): NO